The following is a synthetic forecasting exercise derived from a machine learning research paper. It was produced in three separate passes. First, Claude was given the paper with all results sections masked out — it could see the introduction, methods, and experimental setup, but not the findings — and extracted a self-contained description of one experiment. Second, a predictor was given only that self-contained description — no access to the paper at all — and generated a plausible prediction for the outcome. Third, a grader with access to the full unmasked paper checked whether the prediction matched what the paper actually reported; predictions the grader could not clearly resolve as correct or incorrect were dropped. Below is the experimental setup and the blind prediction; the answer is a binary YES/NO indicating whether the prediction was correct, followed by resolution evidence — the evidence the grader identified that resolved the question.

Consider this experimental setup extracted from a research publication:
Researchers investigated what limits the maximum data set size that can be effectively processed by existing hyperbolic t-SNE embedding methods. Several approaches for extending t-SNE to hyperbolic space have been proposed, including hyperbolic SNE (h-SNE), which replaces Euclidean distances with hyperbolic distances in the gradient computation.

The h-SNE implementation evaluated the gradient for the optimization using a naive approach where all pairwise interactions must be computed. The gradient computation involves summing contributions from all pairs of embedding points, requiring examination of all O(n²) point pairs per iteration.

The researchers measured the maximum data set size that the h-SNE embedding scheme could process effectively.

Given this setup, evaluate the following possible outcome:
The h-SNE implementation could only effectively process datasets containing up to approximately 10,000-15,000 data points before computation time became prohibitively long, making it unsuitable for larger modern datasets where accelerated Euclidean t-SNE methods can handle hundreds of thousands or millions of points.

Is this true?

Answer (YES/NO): NO